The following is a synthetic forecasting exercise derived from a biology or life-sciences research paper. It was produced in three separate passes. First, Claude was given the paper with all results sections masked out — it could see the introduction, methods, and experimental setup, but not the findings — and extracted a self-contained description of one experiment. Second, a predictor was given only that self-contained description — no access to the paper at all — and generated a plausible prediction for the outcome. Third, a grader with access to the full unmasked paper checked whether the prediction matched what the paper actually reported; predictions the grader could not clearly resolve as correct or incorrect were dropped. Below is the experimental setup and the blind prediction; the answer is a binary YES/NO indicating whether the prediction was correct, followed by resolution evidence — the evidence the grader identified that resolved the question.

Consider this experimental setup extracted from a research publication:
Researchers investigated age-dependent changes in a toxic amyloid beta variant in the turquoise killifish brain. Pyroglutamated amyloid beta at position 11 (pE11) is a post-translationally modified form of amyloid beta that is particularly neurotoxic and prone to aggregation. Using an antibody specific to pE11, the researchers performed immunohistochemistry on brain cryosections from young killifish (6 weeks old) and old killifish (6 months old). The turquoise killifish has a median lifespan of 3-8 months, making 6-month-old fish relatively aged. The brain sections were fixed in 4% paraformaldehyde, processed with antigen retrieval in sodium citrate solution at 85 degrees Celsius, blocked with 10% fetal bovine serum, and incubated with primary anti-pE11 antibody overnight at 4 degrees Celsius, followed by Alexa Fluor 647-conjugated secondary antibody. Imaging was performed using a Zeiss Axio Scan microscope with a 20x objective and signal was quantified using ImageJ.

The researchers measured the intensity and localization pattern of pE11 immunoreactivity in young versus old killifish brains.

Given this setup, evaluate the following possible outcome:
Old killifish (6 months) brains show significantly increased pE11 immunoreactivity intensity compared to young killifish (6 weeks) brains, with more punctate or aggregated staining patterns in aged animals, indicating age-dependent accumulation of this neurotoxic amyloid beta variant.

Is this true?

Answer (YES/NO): YES